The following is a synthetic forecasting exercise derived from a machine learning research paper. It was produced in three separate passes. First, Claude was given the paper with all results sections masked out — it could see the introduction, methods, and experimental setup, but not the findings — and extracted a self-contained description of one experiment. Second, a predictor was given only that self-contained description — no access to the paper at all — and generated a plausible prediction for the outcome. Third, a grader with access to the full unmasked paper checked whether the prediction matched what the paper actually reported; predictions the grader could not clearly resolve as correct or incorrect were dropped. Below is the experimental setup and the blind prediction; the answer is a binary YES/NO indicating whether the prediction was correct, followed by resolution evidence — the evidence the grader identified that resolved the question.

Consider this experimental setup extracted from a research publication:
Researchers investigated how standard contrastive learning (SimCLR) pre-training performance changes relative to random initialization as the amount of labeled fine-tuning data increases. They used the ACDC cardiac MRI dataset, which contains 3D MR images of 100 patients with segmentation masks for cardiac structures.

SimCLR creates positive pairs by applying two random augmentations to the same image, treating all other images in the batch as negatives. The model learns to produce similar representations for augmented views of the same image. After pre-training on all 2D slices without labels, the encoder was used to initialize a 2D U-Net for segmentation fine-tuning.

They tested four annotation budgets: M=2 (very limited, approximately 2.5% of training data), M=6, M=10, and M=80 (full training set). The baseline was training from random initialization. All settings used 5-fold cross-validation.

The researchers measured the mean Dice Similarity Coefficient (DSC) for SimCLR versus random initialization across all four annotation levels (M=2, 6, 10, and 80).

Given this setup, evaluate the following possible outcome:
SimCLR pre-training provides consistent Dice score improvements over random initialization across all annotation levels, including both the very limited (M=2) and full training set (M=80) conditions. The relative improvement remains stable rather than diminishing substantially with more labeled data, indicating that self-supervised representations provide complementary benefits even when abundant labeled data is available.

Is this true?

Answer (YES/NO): NO